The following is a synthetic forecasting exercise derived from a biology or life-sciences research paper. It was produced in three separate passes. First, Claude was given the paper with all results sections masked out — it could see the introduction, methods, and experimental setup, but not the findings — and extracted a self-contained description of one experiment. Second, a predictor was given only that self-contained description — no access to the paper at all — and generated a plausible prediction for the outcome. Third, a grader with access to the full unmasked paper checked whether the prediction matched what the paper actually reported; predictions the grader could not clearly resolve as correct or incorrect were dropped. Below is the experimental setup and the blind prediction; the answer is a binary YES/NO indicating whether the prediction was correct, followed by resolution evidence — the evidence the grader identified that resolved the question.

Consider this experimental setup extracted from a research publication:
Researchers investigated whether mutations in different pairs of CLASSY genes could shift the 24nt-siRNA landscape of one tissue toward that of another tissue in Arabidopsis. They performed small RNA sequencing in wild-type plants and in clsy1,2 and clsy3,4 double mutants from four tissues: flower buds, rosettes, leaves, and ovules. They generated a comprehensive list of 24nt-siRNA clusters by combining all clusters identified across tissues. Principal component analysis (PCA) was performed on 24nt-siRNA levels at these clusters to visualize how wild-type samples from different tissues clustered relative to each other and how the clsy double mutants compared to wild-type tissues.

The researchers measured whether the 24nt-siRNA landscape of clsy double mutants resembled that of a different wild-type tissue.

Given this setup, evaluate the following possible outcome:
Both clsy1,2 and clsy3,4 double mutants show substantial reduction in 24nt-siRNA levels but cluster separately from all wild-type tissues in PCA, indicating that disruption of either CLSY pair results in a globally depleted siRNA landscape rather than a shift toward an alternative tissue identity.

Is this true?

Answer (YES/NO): NO